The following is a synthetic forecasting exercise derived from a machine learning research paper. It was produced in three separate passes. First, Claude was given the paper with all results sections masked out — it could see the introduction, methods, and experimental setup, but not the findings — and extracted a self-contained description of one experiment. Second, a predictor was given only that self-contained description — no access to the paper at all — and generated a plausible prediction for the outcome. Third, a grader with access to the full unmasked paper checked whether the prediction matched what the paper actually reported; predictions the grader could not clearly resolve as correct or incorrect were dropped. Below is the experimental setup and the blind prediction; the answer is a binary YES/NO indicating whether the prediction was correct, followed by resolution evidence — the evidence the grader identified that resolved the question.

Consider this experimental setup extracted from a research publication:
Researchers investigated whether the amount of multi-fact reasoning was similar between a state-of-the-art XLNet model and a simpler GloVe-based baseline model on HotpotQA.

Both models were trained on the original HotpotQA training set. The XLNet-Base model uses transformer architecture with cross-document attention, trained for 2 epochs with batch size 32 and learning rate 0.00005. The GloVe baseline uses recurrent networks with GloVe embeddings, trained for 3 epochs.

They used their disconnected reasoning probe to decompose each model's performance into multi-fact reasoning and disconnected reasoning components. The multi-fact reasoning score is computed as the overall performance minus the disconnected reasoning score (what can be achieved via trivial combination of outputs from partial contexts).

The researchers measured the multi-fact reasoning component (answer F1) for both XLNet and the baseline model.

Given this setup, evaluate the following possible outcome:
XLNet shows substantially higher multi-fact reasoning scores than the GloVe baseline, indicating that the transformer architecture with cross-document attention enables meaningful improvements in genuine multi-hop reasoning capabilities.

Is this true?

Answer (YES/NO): NO